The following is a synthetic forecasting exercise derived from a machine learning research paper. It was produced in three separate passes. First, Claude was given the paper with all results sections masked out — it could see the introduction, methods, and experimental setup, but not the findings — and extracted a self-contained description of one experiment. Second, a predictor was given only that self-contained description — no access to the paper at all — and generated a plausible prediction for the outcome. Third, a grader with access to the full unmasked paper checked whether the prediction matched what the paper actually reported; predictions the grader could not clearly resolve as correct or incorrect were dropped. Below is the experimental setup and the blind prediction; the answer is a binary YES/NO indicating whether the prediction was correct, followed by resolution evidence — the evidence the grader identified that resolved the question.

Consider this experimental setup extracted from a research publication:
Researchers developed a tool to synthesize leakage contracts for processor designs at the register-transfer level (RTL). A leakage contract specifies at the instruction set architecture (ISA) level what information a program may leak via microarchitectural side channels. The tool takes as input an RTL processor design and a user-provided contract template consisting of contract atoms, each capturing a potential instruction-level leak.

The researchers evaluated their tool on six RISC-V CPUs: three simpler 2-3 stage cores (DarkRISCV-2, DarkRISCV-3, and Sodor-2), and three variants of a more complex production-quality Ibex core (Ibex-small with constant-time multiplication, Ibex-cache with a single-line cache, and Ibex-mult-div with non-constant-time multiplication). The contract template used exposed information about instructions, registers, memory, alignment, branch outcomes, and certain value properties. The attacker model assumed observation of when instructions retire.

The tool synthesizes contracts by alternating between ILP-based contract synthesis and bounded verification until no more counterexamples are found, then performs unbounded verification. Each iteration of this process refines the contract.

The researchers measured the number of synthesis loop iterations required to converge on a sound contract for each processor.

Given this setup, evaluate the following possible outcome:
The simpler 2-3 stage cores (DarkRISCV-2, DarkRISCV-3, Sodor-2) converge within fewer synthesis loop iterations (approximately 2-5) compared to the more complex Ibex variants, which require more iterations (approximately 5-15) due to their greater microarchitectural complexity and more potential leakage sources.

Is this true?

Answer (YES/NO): NO